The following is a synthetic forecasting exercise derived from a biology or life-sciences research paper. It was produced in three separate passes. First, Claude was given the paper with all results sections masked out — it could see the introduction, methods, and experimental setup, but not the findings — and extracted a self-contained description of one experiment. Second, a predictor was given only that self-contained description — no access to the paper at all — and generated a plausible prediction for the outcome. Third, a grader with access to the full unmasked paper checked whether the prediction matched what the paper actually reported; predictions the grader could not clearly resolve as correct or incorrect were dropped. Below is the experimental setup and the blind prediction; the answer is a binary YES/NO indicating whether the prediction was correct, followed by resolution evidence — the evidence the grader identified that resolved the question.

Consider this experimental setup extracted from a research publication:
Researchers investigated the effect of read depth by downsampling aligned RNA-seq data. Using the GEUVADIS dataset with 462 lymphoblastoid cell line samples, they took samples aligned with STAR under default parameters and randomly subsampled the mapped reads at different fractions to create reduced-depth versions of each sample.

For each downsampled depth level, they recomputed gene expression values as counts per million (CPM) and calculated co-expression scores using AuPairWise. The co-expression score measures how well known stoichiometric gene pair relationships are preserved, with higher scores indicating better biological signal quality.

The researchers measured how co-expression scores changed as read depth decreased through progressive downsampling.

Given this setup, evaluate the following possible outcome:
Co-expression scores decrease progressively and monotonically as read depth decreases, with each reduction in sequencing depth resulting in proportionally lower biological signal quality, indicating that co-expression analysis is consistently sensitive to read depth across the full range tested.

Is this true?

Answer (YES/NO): NO